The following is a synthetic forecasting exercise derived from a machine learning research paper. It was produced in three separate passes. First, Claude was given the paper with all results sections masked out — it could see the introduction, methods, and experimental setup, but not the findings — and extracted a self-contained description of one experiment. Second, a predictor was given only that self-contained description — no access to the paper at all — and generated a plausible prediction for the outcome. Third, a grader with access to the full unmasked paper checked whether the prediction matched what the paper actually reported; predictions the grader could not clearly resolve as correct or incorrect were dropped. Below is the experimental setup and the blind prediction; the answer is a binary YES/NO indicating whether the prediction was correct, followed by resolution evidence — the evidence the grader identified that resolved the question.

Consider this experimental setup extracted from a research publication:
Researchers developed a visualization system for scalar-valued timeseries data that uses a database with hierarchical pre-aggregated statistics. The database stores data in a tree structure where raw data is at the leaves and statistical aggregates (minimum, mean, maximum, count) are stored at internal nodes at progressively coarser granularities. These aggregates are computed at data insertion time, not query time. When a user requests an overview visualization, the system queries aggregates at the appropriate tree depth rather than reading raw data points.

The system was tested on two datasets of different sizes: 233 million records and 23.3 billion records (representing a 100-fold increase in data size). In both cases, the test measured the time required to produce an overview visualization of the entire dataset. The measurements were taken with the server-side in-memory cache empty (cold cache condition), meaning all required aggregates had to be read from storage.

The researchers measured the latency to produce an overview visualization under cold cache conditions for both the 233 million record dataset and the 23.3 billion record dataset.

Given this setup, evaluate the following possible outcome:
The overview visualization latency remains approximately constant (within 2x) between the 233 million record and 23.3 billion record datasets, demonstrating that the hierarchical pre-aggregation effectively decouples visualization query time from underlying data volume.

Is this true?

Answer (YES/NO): YES